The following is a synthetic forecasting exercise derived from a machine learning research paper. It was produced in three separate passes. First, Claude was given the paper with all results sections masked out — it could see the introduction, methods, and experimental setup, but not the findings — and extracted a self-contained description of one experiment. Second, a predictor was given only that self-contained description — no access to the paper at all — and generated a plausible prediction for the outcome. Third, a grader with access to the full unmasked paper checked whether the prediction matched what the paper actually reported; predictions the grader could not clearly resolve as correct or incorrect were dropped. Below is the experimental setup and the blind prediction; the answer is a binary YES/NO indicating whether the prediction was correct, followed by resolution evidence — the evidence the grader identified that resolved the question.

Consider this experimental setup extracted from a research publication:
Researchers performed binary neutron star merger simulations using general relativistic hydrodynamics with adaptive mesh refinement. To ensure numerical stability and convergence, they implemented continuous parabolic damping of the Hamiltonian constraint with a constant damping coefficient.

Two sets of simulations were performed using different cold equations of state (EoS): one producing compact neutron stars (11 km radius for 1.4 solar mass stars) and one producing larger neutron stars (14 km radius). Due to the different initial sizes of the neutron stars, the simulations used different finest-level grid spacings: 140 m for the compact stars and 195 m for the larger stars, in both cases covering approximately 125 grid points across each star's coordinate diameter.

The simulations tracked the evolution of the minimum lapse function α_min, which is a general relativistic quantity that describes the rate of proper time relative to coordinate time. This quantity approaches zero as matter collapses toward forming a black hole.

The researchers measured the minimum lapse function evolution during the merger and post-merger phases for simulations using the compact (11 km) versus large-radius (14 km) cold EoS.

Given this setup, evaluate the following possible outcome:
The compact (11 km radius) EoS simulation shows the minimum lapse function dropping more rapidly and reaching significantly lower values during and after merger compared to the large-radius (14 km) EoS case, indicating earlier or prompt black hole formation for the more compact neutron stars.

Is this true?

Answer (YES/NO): NO